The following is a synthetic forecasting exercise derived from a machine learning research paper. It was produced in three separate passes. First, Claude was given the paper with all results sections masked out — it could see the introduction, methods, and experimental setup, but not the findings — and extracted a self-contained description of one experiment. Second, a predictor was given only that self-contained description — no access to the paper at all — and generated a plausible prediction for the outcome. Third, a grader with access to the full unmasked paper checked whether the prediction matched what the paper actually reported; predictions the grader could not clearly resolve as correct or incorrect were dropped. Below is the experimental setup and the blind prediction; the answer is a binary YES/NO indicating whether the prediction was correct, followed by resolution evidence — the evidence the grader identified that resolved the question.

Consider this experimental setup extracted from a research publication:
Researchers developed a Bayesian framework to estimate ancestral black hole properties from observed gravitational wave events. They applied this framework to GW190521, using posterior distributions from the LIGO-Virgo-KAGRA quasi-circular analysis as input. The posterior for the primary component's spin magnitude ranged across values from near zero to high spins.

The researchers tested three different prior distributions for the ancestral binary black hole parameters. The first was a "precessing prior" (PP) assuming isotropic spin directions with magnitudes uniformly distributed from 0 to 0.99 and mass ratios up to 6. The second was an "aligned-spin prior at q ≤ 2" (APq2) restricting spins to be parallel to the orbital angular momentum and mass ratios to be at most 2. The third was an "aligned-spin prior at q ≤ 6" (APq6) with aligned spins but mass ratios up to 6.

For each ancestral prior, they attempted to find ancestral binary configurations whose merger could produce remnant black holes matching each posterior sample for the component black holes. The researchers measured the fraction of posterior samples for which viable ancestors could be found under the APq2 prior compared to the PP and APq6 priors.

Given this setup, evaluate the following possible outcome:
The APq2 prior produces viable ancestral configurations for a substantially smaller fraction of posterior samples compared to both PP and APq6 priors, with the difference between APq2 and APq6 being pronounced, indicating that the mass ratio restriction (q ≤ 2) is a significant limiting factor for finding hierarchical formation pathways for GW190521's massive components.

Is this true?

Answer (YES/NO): YES